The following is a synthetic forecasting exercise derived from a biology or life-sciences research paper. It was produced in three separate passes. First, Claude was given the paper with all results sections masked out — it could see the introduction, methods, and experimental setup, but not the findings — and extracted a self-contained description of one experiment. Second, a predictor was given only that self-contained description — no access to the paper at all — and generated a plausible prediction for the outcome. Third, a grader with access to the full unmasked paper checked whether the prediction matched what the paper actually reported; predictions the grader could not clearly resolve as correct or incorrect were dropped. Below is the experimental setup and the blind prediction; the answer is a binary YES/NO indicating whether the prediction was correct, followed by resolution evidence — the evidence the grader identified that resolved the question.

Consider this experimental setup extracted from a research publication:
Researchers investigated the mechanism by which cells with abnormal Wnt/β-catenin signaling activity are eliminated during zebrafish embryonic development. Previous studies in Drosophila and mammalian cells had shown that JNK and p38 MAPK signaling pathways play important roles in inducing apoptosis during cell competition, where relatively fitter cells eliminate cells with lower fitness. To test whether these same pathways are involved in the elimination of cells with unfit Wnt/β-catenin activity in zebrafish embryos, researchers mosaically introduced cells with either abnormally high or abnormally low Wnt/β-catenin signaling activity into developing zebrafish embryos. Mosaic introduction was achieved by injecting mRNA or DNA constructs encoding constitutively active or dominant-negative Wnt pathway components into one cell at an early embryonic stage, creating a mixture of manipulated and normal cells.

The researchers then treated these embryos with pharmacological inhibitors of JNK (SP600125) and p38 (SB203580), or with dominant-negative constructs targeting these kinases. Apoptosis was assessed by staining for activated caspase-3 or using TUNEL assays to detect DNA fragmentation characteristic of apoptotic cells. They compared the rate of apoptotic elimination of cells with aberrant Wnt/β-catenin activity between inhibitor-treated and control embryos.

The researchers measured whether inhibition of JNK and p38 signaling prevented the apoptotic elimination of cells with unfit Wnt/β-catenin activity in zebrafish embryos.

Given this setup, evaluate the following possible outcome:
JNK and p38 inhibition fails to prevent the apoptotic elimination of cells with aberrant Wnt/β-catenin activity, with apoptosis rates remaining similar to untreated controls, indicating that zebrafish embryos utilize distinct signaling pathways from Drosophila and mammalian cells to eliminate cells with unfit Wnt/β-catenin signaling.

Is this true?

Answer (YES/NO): YES